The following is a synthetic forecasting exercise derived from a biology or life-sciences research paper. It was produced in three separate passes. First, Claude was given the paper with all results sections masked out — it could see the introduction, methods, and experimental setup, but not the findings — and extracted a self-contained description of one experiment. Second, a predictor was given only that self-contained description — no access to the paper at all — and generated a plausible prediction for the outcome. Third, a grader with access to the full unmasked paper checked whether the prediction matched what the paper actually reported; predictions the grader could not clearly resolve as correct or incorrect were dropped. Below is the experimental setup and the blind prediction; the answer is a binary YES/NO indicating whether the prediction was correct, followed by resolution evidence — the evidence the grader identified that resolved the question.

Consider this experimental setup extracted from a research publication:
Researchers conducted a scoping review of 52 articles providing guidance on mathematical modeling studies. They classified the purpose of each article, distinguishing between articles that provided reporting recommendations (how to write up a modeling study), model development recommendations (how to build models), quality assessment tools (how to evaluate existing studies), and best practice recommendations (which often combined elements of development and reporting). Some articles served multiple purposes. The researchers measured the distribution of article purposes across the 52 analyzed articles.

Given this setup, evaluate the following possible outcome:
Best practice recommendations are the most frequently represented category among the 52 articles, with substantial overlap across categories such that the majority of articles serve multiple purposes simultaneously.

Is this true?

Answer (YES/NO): NO